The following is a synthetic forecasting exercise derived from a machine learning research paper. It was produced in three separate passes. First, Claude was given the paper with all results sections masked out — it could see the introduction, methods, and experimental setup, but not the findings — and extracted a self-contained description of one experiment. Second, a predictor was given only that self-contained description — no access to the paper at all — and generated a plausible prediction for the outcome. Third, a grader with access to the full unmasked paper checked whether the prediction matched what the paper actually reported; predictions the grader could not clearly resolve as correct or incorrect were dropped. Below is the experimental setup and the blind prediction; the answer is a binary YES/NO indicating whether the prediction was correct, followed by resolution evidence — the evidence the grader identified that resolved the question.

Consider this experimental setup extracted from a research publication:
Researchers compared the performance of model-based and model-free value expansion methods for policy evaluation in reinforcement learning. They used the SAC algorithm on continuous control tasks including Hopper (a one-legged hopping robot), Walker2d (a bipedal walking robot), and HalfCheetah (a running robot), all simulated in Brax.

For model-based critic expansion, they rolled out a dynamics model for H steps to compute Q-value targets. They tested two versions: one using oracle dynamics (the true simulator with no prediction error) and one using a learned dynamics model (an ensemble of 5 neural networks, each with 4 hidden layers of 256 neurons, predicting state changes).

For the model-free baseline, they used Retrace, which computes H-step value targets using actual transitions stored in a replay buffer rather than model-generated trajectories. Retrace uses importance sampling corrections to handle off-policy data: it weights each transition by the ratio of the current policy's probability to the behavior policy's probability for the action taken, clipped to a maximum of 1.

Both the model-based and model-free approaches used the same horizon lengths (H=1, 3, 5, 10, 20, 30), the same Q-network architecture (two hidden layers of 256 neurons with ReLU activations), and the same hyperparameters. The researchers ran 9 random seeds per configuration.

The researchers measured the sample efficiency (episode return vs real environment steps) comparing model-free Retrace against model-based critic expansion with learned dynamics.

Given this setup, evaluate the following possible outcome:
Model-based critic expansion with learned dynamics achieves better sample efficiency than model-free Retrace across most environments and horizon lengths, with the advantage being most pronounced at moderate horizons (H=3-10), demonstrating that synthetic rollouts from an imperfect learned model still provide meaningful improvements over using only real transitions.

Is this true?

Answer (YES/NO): NO